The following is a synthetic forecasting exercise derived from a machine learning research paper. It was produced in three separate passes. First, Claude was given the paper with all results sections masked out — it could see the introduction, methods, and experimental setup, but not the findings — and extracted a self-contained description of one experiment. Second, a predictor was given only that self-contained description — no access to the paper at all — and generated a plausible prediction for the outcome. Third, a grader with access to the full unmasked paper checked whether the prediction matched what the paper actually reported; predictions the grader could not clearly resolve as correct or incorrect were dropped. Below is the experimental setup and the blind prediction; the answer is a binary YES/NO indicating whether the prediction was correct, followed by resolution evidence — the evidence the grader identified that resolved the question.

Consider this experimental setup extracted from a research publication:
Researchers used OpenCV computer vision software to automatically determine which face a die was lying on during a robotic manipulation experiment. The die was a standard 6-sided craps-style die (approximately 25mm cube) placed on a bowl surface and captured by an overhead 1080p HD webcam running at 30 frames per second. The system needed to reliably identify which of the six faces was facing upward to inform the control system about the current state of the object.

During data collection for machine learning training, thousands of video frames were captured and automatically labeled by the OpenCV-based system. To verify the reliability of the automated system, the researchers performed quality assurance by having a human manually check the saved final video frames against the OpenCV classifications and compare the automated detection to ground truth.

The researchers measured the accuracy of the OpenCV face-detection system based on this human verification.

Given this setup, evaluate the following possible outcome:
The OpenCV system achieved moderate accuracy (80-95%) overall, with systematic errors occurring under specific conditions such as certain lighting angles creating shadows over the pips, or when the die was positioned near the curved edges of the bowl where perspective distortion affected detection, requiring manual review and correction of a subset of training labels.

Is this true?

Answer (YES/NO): NO